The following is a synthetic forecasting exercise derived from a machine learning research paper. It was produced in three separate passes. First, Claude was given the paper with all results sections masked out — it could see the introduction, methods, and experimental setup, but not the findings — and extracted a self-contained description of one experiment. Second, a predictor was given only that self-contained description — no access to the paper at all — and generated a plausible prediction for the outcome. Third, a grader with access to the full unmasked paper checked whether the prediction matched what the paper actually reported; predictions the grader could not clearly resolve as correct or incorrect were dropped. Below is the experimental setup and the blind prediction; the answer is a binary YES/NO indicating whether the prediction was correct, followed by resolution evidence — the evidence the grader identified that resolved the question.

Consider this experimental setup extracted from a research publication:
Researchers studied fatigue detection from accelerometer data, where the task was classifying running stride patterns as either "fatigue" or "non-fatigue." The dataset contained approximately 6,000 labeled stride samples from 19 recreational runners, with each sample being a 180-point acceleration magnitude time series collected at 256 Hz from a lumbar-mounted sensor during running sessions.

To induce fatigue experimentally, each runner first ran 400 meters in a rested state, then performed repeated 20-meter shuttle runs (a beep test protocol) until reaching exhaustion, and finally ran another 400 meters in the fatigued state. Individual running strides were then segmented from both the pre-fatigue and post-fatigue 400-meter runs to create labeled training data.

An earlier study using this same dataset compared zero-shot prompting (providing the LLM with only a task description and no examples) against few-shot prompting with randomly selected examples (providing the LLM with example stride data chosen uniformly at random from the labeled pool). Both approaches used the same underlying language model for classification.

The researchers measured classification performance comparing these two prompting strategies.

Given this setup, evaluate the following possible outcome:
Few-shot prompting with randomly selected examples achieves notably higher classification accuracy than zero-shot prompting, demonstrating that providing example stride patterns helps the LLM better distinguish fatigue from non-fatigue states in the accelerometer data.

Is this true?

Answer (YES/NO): NO